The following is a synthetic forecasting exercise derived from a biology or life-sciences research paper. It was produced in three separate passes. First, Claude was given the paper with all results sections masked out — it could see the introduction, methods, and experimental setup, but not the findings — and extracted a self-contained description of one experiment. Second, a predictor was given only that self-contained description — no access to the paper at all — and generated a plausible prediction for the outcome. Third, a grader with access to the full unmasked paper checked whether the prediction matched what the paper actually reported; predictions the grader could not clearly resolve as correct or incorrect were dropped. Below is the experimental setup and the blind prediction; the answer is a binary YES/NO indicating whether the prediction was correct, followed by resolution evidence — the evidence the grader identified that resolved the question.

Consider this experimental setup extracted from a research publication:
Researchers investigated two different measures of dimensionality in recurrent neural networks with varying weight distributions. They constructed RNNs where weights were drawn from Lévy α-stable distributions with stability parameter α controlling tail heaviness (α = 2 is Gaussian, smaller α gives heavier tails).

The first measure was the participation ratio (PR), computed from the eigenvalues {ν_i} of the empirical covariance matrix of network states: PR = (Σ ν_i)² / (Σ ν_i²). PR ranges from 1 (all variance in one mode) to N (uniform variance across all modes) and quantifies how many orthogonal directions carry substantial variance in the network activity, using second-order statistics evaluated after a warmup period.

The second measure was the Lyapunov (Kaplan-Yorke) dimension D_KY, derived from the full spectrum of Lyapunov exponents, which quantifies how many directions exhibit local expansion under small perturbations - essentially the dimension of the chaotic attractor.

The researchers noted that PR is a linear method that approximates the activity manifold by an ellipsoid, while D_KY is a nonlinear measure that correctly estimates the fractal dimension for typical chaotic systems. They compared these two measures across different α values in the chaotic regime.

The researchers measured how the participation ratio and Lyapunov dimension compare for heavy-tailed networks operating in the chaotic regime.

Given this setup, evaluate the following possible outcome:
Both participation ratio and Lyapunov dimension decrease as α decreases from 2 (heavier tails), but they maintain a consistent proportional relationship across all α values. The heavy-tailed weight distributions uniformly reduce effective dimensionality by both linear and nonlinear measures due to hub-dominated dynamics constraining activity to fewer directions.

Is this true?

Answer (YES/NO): NO